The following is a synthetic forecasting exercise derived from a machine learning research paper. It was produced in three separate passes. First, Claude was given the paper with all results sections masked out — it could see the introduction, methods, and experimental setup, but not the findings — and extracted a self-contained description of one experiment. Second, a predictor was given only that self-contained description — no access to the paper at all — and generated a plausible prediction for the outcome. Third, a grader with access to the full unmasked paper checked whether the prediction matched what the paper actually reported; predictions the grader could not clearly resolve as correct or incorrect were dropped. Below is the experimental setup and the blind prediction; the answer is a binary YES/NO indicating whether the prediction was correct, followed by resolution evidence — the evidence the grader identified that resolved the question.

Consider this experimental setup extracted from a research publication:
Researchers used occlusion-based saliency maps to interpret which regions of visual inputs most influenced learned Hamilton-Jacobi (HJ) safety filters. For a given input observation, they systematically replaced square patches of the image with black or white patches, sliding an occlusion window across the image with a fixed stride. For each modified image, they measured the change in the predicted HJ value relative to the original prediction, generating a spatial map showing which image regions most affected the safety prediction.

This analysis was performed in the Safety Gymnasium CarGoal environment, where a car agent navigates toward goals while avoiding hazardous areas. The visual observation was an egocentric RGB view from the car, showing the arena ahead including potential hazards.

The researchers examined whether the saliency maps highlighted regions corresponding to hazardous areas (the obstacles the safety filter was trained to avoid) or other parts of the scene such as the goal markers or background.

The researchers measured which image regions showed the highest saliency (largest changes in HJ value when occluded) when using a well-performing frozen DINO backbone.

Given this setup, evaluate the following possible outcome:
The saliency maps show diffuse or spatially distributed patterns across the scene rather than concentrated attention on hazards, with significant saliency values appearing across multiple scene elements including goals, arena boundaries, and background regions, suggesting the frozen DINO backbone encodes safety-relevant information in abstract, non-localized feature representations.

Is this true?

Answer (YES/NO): NO